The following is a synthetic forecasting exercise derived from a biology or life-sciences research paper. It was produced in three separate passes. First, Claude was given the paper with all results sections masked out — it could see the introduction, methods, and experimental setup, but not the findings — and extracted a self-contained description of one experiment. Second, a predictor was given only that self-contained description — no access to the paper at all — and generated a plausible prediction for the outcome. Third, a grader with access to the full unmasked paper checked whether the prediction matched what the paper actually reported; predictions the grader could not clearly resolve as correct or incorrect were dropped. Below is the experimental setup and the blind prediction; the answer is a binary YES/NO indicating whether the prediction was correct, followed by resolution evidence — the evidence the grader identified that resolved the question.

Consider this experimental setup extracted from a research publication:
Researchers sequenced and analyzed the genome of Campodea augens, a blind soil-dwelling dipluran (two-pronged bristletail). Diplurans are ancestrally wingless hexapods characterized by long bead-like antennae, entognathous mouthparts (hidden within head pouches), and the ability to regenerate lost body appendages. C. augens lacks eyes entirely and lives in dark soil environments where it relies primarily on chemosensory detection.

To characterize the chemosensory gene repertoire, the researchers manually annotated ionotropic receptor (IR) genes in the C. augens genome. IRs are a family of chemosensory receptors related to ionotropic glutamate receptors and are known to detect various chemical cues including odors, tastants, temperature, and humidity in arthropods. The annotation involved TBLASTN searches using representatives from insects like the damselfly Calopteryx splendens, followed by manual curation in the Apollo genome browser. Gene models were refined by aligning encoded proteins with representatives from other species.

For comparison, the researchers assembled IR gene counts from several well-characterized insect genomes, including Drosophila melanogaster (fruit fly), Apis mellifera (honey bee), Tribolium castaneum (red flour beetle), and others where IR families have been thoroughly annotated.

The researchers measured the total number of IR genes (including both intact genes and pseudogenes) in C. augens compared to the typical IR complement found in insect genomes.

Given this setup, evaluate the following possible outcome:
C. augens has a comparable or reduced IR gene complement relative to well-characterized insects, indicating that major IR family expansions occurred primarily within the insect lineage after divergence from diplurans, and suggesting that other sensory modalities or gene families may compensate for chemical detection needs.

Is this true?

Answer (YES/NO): NO